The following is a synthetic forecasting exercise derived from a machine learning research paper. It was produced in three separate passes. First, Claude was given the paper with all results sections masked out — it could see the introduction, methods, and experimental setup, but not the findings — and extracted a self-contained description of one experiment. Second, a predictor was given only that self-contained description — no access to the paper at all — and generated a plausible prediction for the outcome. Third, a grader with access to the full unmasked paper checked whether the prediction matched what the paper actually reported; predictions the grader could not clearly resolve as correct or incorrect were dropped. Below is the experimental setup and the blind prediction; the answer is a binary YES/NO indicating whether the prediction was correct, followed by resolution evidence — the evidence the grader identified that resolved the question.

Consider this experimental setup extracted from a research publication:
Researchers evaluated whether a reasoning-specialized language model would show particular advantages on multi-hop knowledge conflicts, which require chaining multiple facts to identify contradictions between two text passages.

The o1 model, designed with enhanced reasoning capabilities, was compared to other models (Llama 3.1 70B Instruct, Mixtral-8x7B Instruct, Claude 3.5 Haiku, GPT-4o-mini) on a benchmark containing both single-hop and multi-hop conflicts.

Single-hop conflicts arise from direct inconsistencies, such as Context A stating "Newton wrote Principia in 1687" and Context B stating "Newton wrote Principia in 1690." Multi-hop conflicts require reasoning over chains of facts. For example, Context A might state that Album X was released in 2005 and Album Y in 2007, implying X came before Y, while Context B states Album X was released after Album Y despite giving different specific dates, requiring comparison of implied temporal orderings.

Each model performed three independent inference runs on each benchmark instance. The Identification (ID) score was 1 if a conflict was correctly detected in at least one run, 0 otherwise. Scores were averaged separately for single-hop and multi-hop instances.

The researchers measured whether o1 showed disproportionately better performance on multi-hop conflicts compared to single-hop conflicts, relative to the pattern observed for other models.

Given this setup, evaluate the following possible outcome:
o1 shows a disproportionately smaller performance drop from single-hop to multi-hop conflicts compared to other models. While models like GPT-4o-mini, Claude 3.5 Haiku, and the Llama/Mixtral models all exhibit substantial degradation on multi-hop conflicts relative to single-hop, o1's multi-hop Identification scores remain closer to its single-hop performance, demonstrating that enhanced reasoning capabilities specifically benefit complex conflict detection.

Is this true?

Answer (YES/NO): NO